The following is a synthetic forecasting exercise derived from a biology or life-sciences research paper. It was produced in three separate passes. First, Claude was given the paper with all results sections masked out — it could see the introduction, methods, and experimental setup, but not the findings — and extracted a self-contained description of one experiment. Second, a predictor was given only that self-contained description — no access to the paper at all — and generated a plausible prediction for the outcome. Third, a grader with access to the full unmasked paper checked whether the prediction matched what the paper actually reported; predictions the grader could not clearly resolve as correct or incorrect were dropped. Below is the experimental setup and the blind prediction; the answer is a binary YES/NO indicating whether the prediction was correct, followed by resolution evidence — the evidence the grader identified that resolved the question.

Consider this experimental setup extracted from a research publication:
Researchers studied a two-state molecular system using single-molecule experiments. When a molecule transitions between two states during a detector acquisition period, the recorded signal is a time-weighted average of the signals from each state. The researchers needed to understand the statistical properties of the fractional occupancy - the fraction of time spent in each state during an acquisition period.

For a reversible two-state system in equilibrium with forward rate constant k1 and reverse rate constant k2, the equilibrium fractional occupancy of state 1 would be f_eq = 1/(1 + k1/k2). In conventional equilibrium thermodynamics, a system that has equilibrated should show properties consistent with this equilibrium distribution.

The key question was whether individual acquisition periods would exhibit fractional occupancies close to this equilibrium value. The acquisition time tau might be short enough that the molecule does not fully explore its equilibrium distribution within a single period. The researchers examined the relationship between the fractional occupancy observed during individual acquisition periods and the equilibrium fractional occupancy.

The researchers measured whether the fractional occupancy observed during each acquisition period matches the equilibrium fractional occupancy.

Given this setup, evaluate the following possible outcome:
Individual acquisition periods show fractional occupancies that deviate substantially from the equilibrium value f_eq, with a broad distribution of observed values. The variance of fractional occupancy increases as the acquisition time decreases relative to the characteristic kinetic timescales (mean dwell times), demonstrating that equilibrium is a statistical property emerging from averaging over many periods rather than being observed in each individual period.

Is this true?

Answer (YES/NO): YES